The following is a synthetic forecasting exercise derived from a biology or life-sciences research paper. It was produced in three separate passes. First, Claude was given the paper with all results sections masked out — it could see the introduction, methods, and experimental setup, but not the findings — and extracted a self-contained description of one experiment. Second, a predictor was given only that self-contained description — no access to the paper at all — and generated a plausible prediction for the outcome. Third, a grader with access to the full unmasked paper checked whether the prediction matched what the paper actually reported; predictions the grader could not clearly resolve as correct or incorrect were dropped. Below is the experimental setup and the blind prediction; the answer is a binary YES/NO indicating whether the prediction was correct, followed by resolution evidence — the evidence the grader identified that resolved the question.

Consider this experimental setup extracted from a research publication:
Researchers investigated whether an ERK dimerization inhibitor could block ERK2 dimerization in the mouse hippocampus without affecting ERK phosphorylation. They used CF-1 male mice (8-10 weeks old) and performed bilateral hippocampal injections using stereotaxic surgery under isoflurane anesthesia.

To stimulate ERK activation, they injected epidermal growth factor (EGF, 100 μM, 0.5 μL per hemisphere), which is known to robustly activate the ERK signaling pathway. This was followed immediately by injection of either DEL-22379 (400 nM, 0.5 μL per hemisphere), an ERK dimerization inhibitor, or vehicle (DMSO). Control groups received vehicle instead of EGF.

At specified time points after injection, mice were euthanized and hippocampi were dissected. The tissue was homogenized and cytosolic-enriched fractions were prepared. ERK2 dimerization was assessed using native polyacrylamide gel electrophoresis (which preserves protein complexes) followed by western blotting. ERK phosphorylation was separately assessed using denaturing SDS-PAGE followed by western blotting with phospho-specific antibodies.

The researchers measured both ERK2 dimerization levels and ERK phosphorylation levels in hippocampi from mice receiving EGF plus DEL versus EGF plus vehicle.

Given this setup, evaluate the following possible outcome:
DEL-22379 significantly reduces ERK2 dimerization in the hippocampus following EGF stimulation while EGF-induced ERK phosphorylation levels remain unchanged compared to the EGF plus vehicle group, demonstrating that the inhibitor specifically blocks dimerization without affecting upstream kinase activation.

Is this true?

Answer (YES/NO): YES